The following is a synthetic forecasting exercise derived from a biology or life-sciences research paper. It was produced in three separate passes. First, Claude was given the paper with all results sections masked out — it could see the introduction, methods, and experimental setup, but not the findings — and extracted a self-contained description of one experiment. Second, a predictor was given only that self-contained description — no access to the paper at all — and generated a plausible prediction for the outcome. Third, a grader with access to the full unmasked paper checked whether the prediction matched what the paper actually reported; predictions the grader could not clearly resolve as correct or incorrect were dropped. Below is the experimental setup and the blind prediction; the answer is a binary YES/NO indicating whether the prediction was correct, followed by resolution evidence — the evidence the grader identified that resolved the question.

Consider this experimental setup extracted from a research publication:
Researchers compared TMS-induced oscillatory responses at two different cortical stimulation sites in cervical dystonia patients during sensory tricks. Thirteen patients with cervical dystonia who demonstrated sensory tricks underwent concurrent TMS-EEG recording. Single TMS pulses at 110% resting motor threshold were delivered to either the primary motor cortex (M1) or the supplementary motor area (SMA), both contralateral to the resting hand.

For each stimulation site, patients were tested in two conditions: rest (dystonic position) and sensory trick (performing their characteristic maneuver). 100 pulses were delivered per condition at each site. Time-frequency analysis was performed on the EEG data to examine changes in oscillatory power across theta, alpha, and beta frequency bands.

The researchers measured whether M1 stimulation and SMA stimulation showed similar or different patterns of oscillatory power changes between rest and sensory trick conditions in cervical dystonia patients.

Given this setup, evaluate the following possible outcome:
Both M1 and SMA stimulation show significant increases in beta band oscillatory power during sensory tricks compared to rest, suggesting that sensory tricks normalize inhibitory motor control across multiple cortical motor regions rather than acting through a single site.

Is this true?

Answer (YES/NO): NO